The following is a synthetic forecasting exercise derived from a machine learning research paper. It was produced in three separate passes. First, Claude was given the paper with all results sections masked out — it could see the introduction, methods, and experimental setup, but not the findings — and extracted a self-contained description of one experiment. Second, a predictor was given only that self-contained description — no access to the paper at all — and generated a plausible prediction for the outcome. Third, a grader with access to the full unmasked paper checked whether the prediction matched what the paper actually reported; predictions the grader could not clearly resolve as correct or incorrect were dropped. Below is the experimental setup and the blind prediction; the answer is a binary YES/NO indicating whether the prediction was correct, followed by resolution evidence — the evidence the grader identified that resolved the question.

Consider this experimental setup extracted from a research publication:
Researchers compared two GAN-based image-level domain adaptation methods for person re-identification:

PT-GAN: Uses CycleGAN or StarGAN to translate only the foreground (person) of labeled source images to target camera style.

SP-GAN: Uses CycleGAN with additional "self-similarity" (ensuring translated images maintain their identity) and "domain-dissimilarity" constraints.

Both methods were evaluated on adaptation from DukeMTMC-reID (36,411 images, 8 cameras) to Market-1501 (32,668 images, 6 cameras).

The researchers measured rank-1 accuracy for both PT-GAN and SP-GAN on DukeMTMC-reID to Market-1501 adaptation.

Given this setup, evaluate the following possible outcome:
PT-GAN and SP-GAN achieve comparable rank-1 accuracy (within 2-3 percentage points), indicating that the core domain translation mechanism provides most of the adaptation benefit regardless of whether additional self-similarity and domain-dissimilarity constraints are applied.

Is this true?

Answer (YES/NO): NO